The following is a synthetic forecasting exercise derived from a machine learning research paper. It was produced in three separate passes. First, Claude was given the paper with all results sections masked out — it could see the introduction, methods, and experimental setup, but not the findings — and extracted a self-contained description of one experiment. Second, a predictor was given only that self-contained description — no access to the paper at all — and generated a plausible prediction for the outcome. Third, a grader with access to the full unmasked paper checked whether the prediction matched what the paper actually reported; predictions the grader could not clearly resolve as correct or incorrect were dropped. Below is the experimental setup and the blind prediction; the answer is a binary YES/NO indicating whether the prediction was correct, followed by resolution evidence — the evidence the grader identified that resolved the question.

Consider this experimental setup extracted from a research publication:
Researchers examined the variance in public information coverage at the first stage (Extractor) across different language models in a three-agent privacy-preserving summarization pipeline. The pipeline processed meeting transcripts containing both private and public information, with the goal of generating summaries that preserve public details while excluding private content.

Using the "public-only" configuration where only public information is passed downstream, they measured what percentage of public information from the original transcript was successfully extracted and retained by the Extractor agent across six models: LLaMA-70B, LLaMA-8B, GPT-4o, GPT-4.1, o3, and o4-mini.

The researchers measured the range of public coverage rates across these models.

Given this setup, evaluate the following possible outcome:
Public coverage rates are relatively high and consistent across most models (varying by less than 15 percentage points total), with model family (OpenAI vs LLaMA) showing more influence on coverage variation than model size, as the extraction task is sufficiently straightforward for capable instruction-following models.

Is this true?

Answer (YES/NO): NO